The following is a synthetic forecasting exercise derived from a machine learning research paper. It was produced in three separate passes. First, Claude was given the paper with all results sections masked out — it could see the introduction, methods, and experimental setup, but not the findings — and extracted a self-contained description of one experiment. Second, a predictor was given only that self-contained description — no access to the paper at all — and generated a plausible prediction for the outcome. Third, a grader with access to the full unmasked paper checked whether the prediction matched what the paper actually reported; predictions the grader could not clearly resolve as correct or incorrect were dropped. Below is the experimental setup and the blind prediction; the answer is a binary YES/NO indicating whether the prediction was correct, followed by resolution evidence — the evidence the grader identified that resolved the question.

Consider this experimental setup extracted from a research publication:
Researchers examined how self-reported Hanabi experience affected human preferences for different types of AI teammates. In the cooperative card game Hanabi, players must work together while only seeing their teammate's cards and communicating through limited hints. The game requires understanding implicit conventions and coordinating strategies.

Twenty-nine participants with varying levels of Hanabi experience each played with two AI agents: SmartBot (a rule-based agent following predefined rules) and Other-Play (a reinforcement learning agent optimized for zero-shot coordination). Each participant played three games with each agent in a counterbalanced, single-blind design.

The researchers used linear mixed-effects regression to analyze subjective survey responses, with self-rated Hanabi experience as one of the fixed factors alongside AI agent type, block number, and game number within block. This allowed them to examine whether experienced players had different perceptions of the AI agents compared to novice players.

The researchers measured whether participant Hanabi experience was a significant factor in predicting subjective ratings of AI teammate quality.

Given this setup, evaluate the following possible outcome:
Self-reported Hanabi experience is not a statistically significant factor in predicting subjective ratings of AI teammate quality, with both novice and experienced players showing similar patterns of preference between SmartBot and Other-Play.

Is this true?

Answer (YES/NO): NO